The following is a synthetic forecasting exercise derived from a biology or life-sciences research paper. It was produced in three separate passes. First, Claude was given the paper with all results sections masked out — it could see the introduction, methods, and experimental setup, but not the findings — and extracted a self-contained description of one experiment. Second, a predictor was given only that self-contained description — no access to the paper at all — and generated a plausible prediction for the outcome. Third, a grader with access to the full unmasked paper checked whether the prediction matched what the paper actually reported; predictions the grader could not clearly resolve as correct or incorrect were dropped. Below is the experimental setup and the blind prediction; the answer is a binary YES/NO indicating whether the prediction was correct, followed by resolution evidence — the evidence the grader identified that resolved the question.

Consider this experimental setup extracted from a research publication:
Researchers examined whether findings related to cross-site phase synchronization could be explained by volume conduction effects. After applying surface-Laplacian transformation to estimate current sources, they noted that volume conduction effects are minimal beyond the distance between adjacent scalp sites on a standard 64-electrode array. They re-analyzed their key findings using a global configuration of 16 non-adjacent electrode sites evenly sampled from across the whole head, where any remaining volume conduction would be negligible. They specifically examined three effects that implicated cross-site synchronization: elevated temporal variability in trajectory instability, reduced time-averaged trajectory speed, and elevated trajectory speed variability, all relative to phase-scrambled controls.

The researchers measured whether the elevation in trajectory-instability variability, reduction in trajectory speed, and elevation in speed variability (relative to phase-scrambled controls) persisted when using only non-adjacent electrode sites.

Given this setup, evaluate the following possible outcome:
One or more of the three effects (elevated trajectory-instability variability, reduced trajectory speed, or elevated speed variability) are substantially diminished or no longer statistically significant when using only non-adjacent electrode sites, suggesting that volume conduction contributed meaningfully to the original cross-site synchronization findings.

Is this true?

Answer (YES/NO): NO